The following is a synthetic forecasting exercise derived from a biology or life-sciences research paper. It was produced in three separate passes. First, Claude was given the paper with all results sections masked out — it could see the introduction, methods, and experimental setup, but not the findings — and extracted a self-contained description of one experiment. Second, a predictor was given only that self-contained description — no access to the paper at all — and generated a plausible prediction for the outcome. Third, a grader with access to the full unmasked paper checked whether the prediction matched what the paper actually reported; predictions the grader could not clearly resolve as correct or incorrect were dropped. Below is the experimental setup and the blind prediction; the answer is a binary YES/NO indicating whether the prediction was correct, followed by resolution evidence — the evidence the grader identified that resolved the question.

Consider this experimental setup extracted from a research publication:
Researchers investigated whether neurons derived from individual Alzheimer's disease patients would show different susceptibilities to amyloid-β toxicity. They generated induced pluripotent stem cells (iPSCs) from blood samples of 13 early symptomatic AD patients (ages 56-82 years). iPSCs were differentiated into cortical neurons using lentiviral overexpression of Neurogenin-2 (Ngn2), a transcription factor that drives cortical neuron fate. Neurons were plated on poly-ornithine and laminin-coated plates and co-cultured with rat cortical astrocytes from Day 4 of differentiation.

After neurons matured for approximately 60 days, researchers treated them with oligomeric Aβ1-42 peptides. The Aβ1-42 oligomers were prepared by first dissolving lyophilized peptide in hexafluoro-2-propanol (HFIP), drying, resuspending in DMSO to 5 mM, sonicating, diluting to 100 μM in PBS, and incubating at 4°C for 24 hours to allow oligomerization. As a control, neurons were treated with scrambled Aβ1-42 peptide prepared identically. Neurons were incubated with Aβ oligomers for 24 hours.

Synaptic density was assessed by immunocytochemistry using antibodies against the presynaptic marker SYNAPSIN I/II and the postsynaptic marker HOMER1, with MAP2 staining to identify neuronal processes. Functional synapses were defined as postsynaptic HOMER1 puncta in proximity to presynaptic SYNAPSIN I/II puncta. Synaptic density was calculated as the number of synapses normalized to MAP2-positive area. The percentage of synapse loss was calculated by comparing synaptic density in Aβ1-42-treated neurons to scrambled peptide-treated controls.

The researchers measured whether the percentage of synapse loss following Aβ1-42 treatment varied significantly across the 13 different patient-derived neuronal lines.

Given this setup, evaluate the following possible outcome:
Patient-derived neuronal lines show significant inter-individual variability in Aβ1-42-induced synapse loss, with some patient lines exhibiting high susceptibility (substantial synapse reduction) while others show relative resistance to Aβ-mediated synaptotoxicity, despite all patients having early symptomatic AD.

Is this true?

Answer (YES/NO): YES